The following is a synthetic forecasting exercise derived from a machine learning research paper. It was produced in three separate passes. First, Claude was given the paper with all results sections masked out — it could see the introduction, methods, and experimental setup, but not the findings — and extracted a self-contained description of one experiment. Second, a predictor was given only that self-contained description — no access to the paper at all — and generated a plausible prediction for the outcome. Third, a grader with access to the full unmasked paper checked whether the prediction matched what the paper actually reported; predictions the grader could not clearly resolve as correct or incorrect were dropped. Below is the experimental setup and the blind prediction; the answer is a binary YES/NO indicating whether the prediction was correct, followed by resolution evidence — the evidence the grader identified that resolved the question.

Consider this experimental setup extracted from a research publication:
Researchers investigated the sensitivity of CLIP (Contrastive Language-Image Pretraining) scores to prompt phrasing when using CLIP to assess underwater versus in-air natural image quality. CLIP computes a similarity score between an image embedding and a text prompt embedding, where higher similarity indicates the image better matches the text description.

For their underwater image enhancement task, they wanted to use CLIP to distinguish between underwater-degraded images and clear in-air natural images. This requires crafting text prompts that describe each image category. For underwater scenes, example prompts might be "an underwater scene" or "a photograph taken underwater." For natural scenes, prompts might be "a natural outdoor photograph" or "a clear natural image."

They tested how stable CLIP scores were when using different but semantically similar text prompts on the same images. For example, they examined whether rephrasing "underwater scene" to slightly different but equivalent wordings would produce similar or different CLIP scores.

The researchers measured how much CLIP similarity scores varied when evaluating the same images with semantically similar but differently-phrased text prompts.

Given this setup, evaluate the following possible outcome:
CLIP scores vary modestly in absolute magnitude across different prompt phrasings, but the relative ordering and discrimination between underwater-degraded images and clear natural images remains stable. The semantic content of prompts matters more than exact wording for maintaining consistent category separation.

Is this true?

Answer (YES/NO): NO